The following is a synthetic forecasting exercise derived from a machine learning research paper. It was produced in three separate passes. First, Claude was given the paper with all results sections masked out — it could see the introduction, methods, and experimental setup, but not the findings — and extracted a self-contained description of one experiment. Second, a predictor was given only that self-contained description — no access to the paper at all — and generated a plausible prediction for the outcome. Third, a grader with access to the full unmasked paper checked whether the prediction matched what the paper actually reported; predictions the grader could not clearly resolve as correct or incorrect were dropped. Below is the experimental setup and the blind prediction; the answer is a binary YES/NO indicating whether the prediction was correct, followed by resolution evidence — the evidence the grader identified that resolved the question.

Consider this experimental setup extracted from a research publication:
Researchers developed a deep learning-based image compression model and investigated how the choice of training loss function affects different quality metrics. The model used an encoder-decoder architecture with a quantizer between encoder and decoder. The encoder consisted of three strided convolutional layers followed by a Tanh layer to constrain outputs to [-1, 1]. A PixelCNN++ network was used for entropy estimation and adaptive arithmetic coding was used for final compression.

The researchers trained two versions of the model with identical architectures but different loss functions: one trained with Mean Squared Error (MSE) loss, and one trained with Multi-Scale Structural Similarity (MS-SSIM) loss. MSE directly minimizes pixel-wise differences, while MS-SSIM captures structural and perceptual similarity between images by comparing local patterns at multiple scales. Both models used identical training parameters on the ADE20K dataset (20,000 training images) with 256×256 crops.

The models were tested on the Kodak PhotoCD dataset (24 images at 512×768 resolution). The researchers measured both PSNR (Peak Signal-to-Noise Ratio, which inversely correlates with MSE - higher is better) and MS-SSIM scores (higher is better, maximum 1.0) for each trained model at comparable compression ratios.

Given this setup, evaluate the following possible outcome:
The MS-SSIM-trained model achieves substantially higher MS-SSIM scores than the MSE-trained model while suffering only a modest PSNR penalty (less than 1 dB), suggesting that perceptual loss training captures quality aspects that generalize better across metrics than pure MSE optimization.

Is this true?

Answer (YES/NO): YES